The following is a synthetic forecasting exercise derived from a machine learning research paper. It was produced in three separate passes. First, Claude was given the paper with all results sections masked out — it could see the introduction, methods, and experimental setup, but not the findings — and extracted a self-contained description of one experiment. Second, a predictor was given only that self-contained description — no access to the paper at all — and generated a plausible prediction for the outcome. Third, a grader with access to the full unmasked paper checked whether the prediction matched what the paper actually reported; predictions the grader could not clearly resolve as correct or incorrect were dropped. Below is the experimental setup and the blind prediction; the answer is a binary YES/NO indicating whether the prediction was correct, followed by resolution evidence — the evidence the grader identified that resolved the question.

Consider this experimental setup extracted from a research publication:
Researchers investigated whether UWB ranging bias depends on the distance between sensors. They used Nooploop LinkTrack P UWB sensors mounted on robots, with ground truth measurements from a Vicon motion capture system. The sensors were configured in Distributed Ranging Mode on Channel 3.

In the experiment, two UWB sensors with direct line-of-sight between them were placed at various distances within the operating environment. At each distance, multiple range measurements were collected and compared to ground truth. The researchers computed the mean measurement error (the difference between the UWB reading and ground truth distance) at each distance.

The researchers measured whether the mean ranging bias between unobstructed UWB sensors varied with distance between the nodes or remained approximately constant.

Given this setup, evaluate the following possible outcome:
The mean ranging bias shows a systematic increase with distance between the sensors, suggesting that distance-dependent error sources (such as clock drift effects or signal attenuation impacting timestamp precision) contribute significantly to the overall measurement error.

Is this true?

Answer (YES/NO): NO